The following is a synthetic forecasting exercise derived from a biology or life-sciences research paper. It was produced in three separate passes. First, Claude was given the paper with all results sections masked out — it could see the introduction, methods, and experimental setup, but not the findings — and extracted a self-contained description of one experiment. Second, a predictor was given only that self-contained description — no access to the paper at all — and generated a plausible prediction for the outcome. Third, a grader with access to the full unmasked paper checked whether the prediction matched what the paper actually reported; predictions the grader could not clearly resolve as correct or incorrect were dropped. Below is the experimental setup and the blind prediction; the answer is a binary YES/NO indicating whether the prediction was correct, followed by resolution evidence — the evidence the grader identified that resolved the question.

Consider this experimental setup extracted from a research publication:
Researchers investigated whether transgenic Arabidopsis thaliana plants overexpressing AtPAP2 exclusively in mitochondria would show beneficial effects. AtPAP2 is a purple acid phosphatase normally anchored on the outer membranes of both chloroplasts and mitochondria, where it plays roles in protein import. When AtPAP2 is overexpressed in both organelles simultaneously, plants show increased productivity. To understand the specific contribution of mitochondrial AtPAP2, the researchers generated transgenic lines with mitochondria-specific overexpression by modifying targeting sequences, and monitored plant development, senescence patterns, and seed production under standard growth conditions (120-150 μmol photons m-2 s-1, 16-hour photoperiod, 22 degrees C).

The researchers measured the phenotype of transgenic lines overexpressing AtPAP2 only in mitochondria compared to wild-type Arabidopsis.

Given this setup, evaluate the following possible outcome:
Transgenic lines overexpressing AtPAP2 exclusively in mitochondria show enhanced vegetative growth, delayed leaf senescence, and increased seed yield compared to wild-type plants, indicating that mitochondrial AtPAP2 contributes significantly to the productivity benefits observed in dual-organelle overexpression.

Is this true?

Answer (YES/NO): NO